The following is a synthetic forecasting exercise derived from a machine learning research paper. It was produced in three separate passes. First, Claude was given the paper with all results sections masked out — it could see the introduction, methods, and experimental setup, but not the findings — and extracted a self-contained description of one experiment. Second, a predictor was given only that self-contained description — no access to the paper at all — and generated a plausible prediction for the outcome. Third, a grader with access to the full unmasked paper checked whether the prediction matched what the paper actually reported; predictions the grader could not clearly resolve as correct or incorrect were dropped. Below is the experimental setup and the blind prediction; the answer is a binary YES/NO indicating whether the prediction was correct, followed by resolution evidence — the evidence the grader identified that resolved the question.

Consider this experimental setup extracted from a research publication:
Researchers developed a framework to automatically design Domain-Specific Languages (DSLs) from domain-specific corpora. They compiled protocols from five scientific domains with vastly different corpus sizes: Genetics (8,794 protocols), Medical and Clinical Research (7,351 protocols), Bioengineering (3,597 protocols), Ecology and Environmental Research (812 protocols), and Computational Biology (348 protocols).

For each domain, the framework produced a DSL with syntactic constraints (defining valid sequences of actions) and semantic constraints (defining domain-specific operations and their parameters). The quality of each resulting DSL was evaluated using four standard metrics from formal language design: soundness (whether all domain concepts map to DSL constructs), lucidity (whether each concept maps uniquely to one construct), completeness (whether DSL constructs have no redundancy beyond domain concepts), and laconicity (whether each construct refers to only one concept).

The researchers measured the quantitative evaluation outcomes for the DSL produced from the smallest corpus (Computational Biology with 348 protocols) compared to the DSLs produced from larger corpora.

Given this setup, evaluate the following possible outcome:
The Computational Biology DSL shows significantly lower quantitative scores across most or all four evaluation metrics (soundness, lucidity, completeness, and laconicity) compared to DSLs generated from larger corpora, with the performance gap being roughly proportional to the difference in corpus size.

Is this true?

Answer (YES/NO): NO